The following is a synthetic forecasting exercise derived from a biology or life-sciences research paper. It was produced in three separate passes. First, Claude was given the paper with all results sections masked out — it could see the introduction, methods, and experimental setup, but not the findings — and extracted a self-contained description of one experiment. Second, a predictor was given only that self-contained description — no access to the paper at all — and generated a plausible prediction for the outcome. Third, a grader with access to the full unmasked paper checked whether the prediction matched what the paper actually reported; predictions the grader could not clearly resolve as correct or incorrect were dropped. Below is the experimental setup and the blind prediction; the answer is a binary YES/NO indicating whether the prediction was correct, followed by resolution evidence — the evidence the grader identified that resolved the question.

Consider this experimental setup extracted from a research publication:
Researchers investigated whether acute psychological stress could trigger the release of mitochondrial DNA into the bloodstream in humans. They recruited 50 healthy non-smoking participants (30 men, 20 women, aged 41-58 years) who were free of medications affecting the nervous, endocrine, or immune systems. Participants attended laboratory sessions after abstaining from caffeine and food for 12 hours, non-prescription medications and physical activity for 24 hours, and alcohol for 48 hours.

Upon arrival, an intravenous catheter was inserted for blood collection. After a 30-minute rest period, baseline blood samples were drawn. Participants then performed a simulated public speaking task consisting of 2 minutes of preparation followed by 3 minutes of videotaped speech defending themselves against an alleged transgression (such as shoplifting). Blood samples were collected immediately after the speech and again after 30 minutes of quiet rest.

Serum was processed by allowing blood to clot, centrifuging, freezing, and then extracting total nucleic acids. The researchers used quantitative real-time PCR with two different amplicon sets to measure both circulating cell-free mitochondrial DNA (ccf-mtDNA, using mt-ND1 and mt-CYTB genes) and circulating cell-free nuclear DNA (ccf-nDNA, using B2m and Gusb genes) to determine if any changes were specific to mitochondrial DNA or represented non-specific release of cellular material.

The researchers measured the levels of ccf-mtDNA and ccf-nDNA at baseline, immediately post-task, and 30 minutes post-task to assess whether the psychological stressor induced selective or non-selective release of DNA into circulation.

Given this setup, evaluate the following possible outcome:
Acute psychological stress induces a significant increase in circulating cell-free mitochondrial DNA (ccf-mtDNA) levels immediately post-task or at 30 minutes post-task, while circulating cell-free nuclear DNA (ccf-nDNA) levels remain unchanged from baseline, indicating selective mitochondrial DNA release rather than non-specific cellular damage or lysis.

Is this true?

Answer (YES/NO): NO